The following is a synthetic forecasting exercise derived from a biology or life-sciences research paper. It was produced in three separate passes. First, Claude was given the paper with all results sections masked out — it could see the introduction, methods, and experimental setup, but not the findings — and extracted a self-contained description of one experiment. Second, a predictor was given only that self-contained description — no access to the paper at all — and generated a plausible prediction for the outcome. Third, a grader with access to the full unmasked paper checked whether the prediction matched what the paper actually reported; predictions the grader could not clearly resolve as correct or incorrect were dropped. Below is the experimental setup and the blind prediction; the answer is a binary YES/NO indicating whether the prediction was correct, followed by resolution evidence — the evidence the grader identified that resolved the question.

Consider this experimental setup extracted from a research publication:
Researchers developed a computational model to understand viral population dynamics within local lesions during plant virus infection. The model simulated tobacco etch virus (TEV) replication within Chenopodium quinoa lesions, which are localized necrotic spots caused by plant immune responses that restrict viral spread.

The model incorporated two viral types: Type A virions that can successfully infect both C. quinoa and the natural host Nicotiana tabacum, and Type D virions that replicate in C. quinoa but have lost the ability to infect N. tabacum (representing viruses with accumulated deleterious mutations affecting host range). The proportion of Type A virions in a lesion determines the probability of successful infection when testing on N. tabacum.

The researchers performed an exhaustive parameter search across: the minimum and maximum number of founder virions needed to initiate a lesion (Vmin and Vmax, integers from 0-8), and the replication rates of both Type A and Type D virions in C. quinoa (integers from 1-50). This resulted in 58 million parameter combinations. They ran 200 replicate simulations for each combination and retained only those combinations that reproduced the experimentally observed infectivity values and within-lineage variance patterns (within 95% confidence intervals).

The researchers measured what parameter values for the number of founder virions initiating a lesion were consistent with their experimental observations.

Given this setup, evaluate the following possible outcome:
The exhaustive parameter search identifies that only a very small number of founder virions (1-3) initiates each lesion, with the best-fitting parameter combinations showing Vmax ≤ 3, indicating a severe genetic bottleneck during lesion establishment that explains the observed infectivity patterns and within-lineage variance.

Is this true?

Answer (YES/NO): NO